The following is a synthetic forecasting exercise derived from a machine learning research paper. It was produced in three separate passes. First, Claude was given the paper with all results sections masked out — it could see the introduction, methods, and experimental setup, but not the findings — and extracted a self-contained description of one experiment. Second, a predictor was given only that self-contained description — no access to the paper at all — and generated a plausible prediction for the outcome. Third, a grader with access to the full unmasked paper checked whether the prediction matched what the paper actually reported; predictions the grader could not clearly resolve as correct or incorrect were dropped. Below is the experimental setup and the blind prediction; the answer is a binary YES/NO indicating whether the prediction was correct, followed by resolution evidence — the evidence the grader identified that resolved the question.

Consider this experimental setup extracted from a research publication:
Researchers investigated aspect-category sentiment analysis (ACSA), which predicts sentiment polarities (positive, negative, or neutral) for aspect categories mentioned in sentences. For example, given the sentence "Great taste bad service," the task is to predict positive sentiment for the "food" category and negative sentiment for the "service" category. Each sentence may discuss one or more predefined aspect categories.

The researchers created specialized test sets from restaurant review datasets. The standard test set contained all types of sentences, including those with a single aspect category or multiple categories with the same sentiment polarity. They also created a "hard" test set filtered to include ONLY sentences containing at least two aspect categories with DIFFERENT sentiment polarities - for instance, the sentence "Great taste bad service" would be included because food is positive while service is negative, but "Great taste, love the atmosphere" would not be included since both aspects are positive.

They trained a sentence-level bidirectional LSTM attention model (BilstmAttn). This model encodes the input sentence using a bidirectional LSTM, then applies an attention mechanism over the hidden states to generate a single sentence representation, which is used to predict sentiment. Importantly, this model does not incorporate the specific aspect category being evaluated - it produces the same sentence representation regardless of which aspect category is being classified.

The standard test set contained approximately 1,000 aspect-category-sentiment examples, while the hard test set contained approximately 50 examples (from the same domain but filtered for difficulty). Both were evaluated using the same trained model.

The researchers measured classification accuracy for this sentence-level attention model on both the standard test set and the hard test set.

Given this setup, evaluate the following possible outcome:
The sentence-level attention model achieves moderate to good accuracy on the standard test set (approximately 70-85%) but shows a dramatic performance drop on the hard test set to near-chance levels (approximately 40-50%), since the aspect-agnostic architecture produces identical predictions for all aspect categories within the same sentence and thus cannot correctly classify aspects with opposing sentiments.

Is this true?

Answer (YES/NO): NO